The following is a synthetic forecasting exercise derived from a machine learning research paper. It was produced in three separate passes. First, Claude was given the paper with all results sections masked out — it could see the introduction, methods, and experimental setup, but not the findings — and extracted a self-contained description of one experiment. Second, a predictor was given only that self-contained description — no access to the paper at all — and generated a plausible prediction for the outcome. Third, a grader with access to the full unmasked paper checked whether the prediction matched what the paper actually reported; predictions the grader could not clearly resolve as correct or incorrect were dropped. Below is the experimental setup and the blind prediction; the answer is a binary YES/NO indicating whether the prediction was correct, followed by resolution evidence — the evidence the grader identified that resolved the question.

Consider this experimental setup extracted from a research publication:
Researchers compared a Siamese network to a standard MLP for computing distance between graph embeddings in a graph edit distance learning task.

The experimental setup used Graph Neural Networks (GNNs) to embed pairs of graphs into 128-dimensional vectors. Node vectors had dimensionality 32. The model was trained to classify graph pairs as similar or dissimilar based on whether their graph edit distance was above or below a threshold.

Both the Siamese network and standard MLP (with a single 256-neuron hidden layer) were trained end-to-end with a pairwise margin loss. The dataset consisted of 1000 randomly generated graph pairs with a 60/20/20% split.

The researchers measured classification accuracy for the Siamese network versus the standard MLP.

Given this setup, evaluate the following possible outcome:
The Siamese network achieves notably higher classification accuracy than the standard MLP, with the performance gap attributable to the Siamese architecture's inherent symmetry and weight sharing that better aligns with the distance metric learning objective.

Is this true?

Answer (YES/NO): NO